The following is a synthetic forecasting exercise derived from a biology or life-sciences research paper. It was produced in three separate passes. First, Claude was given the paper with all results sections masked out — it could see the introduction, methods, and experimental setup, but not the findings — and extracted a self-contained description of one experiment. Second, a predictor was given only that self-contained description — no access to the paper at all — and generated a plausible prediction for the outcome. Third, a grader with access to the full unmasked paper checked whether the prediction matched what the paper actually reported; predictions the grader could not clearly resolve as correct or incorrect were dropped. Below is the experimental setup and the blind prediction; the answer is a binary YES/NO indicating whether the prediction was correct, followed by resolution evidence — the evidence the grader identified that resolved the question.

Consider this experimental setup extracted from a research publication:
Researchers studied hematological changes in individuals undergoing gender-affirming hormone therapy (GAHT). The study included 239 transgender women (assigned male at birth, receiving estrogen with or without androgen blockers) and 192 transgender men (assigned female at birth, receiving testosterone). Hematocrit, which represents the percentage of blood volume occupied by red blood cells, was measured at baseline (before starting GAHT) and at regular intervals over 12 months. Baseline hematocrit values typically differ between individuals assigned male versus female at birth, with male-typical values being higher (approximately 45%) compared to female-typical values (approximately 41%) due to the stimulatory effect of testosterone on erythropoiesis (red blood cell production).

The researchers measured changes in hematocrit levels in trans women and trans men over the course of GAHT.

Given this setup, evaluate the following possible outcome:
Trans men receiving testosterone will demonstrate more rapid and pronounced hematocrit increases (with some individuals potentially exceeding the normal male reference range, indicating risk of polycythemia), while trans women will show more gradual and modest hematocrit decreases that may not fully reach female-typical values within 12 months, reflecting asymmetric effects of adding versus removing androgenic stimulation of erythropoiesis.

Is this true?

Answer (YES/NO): NO